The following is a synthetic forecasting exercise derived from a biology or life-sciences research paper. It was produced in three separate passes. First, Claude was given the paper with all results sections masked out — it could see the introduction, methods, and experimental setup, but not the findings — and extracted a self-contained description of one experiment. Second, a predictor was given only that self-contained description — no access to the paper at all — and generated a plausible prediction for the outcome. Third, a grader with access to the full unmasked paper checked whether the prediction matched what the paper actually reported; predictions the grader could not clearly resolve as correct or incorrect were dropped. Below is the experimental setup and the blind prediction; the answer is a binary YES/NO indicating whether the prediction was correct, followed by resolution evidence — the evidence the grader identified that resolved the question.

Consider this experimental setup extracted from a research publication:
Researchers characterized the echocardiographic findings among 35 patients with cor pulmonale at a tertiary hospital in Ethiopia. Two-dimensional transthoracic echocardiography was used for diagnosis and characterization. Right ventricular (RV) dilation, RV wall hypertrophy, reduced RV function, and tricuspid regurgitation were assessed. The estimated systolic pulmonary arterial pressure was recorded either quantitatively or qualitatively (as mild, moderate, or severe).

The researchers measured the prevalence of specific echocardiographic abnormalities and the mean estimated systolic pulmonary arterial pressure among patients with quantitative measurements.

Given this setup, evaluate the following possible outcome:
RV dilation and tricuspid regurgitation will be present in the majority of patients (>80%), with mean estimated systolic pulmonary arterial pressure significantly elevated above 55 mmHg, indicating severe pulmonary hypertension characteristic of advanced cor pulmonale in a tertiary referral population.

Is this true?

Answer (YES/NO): YES